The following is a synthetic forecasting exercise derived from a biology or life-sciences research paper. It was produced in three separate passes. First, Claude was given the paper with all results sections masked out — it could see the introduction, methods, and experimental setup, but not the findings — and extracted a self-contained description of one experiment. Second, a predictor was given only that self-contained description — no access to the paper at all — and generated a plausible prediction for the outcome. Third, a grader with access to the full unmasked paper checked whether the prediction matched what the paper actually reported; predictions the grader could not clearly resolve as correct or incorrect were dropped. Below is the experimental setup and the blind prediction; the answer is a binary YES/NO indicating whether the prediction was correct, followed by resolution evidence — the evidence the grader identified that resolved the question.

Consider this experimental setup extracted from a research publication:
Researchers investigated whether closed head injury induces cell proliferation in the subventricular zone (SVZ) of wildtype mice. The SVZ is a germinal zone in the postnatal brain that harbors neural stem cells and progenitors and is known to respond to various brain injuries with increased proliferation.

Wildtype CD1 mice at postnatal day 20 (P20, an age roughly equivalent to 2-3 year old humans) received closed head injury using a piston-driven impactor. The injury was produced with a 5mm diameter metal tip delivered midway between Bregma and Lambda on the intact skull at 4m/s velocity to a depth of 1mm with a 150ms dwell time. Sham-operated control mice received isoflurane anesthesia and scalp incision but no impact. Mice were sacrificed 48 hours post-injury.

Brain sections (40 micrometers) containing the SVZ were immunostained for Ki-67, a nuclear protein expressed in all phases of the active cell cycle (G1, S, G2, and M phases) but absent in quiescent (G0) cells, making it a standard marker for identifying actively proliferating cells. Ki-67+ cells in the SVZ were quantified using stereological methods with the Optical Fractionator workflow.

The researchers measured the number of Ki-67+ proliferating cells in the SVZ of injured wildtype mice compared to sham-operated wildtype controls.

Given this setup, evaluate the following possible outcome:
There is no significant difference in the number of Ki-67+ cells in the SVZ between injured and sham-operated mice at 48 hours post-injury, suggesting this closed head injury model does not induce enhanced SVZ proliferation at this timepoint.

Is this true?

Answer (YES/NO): NO